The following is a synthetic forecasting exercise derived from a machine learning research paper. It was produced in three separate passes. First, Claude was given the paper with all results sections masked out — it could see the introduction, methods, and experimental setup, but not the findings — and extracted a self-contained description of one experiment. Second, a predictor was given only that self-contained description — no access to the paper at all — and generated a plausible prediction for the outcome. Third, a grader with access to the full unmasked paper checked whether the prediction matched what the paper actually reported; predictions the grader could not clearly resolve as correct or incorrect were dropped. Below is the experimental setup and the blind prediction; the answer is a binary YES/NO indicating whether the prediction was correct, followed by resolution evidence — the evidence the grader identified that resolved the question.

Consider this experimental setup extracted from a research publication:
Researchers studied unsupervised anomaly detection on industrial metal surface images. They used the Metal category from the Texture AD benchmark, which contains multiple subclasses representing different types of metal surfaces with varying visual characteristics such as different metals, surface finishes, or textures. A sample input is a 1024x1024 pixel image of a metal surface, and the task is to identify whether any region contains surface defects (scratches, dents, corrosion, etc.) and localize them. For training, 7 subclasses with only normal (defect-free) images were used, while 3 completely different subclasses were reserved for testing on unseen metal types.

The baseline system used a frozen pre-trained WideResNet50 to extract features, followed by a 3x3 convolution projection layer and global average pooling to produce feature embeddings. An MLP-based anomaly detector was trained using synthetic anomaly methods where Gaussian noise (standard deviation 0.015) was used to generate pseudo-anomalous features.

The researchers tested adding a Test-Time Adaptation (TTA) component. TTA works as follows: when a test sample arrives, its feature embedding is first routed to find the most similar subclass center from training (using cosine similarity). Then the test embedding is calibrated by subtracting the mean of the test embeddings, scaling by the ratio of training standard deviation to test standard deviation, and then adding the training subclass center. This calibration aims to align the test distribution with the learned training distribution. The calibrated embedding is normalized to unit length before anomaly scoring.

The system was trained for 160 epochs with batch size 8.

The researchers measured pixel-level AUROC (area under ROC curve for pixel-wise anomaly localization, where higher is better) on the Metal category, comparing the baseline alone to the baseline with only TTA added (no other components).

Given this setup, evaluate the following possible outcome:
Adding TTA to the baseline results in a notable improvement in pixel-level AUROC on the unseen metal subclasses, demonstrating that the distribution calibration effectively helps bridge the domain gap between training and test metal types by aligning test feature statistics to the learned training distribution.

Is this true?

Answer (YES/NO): YES